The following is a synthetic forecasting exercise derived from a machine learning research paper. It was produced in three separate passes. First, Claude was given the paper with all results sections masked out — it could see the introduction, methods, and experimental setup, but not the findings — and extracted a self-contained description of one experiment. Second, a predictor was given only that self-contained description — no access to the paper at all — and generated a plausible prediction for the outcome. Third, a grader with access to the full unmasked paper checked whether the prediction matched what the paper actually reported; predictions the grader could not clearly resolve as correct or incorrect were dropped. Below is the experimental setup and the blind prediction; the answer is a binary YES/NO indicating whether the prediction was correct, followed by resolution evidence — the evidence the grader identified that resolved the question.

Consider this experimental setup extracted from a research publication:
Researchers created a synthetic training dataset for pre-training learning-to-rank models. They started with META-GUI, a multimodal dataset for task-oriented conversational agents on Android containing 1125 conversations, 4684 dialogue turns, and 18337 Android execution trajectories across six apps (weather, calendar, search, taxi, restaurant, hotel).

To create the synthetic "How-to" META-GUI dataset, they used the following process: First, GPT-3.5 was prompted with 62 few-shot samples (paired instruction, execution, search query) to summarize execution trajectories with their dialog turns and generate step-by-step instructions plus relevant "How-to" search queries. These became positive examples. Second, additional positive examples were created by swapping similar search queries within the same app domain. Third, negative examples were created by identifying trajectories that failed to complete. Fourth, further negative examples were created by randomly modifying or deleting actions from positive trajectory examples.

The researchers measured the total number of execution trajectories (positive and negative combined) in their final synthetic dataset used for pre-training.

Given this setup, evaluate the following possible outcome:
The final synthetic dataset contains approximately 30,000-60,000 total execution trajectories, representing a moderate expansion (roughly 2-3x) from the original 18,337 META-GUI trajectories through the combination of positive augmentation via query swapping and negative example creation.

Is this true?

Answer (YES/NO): YES